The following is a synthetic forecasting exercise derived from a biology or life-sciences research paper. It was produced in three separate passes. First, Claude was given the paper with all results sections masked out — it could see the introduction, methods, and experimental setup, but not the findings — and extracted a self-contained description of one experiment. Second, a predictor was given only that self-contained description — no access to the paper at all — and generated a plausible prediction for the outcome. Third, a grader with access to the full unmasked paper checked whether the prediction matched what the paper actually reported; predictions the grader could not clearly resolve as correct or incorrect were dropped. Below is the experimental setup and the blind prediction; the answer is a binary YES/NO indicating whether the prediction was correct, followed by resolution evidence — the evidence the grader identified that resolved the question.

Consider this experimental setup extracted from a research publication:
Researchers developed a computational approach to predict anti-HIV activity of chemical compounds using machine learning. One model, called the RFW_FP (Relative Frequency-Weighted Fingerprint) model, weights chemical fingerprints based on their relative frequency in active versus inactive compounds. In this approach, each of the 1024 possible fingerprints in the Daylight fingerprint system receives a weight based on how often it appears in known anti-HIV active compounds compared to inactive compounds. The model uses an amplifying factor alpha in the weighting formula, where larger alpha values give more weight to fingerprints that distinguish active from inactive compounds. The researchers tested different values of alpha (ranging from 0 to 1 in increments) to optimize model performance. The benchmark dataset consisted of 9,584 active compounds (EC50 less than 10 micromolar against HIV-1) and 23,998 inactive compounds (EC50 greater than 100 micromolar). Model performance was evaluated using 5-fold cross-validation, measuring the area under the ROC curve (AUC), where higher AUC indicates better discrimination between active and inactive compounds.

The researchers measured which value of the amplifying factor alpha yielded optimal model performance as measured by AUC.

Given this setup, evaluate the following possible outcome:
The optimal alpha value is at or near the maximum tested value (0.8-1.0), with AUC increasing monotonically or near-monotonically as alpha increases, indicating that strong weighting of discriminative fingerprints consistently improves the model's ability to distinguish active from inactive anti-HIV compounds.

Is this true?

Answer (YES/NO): NO